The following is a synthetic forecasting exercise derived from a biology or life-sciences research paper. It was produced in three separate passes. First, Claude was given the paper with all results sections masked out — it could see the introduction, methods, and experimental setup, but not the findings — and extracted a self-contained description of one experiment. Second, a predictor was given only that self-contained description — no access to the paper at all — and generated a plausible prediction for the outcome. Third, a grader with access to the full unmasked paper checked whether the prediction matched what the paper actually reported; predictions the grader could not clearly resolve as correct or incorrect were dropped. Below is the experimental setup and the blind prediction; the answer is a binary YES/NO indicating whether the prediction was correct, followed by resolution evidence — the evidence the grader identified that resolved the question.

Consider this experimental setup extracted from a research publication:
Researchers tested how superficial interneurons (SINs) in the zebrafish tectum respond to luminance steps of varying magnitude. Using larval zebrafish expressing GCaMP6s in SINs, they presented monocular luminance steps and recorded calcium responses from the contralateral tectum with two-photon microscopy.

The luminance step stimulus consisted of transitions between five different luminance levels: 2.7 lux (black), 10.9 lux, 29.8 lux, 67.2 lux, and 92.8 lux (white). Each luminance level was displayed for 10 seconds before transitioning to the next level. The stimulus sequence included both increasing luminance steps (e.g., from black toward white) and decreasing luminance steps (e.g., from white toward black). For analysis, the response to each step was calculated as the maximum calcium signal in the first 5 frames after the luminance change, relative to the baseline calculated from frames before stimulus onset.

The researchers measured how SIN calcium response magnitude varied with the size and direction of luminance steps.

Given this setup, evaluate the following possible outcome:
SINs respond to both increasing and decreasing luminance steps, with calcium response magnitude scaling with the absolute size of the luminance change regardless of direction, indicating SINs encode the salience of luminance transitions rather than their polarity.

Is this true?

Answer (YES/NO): NO